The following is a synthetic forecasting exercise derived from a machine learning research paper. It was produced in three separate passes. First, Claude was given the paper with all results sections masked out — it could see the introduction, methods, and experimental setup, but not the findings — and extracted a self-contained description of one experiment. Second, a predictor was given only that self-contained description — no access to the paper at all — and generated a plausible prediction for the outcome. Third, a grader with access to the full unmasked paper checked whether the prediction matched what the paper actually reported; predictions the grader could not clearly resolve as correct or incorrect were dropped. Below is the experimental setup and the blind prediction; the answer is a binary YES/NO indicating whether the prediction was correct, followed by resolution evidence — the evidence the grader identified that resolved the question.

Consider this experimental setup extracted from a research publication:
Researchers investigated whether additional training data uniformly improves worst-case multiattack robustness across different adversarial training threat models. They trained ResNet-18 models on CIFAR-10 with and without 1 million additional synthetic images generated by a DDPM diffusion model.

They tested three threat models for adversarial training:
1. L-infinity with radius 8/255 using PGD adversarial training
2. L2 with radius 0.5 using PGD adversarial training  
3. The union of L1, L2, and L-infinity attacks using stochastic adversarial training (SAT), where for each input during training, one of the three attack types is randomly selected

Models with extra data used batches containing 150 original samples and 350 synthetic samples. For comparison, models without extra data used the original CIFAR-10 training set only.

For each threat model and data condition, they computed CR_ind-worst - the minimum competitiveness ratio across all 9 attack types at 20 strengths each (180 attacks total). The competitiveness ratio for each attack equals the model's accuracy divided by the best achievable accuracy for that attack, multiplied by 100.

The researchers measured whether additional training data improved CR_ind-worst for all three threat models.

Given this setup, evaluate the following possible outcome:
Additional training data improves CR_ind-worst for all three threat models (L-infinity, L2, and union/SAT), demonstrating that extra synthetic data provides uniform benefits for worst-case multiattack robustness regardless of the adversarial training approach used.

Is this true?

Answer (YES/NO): NO